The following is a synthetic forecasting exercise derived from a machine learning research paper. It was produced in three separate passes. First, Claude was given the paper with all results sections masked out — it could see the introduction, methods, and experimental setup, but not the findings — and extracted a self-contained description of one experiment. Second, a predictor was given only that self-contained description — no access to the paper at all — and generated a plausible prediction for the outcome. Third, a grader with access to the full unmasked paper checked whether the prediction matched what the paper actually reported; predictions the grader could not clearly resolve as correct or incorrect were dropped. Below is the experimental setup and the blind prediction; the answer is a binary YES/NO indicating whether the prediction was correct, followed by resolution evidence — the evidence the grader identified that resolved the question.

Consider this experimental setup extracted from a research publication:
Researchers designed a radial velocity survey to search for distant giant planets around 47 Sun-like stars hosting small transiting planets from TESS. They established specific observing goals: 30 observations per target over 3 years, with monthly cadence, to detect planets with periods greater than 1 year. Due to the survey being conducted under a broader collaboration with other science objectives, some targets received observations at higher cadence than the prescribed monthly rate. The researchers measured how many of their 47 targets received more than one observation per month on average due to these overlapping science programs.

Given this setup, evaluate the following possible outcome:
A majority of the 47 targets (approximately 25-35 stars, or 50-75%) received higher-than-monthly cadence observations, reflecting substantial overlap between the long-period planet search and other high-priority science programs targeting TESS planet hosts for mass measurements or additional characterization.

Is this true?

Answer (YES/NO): YES